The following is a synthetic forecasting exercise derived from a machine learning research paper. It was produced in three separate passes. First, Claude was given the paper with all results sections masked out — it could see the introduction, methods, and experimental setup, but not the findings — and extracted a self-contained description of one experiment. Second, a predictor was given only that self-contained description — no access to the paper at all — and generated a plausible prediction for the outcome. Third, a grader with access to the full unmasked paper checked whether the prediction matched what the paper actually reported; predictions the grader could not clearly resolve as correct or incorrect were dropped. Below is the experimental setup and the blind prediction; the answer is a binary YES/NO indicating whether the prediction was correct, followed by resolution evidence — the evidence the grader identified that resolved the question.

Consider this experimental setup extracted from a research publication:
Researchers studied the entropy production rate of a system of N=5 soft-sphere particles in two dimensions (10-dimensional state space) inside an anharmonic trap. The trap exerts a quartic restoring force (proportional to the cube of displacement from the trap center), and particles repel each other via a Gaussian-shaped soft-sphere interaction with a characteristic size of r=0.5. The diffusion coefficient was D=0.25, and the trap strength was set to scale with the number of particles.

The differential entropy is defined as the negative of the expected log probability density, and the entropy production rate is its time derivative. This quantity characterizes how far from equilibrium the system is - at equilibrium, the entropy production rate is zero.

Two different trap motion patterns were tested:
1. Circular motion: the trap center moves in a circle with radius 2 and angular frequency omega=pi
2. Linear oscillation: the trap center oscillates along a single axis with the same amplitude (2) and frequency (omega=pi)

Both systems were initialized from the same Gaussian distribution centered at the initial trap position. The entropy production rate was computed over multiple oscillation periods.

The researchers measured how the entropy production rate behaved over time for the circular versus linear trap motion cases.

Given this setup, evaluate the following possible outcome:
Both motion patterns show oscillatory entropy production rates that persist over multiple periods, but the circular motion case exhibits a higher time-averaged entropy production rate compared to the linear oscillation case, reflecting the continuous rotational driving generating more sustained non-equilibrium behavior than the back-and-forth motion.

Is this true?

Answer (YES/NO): NO